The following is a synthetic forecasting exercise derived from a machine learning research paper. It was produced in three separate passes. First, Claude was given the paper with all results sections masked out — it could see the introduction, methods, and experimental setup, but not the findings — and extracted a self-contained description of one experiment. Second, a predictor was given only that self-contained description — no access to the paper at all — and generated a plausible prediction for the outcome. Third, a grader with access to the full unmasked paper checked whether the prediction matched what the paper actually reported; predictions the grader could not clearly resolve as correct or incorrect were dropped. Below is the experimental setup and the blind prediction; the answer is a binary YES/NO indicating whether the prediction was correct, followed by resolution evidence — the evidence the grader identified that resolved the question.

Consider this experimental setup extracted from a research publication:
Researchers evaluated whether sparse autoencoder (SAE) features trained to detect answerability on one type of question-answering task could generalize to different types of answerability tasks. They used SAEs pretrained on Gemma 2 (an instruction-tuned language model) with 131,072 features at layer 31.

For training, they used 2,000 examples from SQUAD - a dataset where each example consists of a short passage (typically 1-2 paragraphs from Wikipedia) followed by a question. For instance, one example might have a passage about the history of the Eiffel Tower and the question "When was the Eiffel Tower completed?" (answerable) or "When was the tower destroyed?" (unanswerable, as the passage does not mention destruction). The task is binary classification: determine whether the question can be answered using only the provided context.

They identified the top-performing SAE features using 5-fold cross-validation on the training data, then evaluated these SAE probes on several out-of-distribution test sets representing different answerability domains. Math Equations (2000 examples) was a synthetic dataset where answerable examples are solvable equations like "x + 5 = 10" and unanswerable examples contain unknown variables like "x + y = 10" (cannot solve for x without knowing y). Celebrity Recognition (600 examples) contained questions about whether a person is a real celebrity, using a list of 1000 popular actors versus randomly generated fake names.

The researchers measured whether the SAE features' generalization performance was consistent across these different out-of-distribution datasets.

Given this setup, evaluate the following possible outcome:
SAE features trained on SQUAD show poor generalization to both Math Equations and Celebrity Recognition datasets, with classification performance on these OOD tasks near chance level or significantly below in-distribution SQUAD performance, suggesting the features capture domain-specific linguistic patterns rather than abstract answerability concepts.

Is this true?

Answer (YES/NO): NO